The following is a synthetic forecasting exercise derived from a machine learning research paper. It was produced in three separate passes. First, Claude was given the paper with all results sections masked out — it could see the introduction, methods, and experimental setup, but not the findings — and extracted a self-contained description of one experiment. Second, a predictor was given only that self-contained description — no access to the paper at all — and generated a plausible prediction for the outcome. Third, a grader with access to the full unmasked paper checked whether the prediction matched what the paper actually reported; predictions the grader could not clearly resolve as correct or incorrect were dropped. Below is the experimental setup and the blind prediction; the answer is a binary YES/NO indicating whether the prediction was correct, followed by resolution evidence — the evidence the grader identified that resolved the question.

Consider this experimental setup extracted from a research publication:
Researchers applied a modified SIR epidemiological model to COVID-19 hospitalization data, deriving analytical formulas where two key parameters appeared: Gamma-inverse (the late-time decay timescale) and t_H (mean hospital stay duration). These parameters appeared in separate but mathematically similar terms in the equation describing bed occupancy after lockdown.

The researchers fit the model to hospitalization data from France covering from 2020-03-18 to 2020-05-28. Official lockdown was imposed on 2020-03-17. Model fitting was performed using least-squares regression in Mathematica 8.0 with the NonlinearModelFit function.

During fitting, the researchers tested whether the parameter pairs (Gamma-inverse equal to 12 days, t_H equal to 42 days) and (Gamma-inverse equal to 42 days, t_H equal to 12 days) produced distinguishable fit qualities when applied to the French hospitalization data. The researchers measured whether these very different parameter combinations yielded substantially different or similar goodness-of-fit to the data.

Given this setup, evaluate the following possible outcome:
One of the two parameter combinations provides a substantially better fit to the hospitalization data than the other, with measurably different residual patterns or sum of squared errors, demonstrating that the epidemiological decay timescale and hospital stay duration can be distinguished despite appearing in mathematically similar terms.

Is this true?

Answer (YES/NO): NO